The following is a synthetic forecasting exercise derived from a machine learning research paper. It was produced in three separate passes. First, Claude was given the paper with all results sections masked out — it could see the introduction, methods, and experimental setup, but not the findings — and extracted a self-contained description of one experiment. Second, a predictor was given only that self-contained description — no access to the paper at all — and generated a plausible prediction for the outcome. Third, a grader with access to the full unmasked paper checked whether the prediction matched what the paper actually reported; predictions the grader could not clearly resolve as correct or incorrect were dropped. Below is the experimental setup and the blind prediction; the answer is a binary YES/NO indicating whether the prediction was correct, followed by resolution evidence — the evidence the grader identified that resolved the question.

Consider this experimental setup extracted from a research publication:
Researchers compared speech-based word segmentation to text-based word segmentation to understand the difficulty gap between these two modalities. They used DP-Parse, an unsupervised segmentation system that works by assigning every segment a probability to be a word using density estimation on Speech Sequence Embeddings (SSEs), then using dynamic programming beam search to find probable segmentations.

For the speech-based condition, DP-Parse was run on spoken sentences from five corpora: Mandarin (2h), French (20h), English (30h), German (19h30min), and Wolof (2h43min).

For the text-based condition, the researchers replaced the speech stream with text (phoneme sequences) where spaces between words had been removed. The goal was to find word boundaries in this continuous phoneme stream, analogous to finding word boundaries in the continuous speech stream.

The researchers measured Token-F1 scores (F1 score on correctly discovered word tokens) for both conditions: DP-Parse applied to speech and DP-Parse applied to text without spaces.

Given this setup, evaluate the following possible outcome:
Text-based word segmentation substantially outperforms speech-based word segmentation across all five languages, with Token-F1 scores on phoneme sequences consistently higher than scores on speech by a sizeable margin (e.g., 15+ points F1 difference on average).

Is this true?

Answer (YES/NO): YES